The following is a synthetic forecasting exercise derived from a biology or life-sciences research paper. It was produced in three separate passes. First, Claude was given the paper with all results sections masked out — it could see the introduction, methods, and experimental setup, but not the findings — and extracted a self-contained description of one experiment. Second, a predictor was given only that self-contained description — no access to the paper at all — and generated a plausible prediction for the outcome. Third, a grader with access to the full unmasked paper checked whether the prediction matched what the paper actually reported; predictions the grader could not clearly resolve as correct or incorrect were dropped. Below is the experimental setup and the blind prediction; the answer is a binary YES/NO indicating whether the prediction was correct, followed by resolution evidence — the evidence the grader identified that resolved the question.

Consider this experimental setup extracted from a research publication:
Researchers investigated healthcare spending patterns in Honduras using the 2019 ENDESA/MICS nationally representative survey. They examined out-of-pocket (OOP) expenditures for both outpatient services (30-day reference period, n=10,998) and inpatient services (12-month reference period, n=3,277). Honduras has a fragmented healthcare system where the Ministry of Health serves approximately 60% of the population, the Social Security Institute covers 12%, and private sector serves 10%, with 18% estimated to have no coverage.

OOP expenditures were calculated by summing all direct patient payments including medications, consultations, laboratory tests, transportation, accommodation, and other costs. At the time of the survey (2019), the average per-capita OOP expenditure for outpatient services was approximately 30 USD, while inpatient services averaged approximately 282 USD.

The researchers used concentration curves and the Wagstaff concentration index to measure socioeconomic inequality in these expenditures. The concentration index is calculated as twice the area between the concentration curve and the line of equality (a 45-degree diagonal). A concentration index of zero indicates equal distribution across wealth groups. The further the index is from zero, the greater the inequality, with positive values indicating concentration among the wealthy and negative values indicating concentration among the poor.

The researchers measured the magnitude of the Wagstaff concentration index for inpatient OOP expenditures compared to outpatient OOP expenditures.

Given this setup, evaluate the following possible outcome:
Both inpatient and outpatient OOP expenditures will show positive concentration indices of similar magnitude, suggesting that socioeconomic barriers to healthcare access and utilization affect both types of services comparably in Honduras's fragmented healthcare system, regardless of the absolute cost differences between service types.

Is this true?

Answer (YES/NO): YES